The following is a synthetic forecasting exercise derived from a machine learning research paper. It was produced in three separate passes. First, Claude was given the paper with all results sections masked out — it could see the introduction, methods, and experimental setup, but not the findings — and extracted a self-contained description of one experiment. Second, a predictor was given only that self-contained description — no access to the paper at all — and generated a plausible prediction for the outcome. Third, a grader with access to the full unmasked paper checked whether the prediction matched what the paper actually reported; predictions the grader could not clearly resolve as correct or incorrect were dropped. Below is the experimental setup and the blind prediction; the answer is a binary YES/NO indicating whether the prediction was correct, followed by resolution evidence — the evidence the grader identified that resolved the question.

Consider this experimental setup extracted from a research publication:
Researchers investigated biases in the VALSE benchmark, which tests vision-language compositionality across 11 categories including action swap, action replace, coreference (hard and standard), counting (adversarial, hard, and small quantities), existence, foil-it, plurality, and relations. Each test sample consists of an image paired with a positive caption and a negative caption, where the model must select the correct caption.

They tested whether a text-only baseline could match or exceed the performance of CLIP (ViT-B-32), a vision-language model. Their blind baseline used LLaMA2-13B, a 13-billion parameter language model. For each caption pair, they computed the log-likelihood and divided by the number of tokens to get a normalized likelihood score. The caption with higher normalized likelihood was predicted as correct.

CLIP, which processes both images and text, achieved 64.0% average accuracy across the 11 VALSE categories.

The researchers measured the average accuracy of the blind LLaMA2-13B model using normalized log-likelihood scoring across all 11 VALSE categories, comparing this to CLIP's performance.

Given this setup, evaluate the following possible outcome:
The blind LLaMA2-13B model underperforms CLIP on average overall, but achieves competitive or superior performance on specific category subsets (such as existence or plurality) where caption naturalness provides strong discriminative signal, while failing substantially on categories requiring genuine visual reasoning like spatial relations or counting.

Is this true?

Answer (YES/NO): NO